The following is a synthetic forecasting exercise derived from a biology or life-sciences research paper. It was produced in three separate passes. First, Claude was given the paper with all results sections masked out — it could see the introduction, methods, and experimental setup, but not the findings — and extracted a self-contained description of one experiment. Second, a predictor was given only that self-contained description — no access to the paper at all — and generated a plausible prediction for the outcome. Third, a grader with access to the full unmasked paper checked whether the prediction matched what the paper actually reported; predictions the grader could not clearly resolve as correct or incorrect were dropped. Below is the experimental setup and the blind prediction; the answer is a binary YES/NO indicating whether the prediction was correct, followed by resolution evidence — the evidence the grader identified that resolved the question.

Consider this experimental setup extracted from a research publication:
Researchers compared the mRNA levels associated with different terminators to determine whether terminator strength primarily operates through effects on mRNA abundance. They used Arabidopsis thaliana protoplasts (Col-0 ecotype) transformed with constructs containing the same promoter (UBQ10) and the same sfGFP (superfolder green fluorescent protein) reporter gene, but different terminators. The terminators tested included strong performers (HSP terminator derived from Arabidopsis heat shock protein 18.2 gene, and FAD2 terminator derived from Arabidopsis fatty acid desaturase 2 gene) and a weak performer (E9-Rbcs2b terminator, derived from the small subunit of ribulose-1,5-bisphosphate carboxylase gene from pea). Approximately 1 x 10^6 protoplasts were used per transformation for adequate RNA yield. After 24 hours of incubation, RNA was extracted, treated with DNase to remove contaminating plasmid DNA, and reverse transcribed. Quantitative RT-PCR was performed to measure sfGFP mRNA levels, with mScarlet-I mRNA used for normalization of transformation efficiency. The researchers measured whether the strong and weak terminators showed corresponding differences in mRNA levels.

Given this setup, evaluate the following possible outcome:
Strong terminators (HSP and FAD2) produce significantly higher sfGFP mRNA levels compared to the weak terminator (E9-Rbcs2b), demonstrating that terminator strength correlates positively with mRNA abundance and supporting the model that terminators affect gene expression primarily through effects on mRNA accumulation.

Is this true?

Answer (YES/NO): NO